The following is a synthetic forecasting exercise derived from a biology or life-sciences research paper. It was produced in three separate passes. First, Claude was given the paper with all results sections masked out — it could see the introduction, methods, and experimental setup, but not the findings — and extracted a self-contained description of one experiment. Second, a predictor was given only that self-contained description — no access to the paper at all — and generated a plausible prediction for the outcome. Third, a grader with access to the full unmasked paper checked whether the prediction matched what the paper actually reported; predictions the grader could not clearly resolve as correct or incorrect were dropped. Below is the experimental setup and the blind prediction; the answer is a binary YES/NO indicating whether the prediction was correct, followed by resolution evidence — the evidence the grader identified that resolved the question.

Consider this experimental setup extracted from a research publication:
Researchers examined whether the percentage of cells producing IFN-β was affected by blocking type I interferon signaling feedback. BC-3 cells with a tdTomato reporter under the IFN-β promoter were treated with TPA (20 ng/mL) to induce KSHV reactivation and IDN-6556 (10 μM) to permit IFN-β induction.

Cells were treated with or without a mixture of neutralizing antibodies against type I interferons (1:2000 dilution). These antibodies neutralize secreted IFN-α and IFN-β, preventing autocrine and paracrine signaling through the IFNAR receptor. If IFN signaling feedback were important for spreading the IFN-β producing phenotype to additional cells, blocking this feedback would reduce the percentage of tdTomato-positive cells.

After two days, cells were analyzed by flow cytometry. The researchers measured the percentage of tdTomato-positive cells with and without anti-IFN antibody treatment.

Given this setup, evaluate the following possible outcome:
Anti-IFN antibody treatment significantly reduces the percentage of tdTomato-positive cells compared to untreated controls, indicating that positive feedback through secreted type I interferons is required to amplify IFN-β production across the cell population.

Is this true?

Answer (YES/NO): YES